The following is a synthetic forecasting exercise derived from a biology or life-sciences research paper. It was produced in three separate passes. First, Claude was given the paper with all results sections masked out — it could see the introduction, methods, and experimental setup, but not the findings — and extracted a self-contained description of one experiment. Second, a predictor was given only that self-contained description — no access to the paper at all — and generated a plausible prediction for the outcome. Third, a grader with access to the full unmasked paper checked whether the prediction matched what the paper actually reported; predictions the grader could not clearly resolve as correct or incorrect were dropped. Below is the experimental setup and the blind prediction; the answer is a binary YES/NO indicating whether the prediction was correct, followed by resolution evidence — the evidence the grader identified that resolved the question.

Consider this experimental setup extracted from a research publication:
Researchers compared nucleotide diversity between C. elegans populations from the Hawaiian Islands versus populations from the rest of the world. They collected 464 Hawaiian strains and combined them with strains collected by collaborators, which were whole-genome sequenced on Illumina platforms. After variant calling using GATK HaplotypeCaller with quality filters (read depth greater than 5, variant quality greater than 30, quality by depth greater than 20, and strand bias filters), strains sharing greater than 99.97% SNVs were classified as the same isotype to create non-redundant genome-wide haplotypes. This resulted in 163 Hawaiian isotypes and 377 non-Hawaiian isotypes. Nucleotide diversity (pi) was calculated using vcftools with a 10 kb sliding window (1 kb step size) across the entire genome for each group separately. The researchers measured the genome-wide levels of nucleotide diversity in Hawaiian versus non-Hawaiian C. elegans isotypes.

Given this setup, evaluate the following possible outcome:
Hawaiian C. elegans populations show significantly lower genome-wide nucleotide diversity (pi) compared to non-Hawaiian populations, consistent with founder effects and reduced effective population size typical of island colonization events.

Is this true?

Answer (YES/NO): NO